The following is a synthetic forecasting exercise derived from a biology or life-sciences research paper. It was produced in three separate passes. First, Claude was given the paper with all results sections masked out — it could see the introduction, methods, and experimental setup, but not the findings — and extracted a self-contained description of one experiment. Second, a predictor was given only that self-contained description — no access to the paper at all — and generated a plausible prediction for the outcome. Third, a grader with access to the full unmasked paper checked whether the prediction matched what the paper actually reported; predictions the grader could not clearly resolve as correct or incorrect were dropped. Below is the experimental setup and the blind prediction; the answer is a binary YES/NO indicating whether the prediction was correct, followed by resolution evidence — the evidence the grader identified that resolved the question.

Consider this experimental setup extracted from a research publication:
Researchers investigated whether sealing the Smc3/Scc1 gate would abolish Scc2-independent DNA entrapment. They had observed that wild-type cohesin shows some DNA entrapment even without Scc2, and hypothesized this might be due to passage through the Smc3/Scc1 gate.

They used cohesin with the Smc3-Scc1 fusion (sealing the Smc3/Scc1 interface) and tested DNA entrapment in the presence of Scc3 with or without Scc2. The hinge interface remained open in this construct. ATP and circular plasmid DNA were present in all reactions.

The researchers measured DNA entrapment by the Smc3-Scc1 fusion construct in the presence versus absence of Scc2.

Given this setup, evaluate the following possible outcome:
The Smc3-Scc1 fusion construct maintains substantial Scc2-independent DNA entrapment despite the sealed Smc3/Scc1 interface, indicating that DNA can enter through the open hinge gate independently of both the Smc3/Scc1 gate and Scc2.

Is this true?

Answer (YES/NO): NO